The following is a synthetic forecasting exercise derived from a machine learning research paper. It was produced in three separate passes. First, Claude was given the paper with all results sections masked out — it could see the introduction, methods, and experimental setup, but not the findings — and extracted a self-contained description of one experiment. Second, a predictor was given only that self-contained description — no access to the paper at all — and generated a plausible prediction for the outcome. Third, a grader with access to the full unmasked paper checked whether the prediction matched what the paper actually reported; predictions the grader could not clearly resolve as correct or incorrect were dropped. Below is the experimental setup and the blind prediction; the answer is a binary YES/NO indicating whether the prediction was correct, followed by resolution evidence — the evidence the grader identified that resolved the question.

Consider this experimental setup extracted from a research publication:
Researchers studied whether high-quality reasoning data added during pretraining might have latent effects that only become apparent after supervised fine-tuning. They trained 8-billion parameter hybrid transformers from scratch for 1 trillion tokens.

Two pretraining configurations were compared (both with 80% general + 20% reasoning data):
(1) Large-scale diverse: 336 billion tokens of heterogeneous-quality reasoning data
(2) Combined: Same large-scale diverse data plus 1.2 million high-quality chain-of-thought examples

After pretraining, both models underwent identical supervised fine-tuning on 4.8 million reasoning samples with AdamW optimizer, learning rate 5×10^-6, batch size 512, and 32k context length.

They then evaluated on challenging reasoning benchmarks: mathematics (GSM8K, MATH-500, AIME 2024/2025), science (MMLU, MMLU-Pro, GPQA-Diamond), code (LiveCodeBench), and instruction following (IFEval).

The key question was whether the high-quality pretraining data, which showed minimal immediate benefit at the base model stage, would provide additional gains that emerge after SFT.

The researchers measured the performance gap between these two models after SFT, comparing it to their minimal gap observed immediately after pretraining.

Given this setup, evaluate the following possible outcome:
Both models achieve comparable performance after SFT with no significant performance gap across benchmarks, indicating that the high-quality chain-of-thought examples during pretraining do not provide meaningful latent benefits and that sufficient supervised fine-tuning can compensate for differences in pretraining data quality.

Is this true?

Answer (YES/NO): NO